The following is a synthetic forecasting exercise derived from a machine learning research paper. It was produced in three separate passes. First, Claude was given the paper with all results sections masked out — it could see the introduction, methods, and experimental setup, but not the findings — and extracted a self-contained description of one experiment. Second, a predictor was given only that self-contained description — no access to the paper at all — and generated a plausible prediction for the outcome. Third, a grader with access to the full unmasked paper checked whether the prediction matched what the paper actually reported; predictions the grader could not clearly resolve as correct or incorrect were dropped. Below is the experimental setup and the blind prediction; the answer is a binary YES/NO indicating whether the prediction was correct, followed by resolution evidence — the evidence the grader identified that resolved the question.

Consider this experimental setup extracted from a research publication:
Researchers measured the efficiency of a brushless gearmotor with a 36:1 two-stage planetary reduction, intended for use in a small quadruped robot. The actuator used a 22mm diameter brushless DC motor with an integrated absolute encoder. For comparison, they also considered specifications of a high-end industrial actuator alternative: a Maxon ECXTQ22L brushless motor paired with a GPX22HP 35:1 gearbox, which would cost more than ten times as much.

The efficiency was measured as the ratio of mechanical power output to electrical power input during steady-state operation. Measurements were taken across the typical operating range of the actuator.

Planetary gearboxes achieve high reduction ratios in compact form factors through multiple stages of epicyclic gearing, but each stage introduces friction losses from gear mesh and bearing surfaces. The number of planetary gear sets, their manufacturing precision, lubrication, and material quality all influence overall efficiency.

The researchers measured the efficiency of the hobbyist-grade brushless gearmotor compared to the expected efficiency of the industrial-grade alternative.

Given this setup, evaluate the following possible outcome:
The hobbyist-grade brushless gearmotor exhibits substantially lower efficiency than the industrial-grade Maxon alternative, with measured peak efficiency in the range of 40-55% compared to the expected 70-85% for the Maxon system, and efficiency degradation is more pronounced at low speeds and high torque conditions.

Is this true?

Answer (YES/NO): NO